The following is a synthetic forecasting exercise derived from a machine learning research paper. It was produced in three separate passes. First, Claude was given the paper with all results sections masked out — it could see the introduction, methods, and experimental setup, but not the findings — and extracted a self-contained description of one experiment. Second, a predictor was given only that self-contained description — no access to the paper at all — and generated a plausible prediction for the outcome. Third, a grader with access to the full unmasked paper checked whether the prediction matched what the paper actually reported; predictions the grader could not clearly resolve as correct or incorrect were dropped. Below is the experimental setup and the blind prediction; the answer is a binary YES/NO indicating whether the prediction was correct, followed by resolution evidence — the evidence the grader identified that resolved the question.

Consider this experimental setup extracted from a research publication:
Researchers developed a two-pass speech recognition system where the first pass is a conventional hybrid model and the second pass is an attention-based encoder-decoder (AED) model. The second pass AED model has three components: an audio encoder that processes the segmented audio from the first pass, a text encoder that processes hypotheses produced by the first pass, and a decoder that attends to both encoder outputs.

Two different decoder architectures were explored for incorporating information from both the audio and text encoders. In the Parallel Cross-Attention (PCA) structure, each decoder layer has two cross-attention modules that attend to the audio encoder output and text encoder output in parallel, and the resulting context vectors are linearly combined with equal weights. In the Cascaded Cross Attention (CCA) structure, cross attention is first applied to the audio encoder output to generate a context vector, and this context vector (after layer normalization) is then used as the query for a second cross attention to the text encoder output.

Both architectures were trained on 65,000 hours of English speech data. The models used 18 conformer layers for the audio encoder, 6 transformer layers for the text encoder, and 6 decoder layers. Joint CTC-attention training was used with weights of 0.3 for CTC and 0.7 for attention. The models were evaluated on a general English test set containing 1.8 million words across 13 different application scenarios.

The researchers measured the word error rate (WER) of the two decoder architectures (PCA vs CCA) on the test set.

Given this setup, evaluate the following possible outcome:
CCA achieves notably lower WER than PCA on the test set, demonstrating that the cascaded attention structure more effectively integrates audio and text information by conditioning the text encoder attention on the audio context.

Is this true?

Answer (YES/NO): NO